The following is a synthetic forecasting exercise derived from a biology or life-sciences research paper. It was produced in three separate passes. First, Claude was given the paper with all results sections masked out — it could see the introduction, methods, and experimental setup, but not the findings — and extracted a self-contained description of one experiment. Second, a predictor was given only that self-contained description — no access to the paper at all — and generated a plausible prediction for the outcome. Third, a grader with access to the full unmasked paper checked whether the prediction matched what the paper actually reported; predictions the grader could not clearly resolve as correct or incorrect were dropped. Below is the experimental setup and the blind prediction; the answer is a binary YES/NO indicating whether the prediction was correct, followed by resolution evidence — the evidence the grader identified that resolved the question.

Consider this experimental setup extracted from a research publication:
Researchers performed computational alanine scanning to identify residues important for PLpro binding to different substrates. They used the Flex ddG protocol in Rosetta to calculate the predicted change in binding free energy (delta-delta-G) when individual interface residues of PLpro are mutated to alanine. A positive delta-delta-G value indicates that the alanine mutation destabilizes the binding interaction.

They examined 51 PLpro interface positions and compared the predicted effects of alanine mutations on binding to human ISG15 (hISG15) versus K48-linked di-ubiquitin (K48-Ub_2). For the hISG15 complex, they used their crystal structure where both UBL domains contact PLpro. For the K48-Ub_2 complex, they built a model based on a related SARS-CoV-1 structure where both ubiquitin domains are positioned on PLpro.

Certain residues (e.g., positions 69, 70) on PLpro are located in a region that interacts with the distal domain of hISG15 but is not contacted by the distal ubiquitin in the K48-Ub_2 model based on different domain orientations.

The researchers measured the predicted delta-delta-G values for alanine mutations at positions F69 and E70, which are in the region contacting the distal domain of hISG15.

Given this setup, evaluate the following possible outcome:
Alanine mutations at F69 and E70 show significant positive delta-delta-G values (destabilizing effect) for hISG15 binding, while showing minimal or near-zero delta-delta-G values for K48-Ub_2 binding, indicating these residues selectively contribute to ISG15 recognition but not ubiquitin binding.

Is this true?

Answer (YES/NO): NO